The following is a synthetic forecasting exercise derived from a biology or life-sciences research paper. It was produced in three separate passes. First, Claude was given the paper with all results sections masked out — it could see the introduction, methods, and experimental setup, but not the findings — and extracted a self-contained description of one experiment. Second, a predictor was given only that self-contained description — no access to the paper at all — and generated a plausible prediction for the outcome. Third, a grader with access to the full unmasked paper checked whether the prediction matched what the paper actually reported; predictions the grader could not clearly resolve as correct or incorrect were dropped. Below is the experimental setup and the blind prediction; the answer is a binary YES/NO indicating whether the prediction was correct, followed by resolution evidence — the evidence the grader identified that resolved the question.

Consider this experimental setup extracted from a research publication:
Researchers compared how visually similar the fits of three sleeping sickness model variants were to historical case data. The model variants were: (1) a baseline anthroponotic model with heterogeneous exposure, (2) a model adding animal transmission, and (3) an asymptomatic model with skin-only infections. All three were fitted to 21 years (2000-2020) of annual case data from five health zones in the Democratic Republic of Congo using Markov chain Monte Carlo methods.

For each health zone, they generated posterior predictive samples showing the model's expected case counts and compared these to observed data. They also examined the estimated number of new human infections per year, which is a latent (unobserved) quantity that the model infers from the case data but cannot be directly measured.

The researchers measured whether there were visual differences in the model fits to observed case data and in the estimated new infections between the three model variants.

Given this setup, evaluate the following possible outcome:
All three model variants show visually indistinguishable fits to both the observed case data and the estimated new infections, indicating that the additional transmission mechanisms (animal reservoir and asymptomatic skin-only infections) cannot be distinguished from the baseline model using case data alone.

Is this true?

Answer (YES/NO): NO